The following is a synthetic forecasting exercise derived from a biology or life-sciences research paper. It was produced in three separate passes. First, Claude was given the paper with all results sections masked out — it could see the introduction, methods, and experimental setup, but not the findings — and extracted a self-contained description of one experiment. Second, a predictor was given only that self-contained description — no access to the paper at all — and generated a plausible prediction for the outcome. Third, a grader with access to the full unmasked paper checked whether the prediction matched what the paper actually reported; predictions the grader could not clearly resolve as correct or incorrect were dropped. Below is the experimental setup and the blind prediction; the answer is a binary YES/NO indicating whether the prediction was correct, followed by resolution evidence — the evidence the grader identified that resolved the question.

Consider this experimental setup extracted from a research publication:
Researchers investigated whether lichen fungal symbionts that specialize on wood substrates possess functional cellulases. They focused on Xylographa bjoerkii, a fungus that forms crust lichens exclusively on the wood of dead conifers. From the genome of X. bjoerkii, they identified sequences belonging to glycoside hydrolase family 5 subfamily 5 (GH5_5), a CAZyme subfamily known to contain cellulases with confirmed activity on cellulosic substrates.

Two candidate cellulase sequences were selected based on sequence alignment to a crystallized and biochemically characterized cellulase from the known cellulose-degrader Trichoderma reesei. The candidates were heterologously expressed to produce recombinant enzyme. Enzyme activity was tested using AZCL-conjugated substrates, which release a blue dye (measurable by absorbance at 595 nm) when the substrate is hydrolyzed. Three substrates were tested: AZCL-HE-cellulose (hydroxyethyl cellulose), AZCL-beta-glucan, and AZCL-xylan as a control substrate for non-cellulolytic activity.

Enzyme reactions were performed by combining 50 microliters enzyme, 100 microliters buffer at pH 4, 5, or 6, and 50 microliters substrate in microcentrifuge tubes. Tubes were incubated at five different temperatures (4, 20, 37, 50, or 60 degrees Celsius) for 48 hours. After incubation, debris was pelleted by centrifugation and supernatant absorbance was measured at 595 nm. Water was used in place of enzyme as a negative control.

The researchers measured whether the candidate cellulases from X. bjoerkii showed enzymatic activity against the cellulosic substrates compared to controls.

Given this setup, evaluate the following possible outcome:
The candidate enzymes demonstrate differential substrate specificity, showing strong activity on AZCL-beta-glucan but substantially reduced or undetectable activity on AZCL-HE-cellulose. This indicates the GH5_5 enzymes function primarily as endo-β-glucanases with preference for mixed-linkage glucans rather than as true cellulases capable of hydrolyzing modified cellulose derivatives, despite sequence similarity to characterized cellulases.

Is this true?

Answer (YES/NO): NO